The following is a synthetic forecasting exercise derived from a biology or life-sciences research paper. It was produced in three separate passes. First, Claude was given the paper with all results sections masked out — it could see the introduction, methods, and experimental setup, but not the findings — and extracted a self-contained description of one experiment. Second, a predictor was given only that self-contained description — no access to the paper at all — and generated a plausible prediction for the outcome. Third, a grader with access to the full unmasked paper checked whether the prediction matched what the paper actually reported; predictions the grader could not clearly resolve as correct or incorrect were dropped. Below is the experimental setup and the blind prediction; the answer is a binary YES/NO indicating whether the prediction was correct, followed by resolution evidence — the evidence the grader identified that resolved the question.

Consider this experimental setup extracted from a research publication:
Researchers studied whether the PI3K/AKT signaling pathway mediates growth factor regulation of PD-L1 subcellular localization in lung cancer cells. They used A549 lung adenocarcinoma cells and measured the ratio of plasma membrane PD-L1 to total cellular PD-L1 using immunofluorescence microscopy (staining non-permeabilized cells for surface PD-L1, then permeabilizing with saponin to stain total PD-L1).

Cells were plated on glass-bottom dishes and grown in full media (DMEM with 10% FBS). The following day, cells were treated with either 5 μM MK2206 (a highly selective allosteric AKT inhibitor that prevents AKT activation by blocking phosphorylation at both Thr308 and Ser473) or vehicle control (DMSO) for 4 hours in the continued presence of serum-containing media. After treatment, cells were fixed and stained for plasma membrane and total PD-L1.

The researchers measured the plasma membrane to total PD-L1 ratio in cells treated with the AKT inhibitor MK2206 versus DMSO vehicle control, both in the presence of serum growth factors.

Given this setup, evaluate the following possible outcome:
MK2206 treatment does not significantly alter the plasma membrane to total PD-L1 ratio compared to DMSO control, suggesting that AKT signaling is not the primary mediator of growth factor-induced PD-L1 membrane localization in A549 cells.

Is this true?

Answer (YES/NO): NO